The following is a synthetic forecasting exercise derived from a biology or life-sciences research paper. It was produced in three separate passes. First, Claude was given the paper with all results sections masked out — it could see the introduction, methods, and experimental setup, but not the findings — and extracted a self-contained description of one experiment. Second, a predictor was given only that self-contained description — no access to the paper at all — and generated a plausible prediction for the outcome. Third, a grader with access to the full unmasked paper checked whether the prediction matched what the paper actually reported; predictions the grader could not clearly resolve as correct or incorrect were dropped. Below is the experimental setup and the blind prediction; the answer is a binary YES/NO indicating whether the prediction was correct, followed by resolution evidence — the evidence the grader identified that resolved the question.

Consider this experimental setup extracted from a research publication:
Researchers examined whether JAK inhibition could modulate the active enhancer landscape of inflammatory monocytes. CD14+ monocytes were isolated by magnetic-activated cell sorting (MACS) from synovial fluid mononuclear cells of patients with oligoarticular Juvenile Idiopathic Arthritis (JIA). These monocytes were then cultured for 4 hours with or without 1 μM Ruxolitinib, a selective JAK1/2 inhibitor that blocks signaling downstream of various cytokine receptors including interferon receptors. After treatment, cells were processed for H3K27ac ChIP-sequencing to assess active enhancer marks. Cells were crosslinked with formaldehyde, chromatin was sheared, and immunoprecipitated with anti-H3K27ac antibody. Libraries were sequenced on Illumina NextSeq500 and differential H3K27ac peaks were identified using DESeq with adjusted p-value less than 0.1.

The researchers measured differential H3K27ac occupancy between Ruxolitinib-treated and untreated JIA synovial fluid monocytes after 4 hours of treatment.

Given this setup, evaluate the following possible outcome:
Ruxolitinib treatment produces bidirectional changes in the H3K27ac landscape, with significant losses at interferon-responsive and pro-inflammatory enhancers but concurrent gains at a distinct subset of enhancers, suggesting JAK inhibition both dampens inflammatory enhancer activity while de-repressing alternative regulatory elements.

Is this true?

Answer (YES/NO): NO